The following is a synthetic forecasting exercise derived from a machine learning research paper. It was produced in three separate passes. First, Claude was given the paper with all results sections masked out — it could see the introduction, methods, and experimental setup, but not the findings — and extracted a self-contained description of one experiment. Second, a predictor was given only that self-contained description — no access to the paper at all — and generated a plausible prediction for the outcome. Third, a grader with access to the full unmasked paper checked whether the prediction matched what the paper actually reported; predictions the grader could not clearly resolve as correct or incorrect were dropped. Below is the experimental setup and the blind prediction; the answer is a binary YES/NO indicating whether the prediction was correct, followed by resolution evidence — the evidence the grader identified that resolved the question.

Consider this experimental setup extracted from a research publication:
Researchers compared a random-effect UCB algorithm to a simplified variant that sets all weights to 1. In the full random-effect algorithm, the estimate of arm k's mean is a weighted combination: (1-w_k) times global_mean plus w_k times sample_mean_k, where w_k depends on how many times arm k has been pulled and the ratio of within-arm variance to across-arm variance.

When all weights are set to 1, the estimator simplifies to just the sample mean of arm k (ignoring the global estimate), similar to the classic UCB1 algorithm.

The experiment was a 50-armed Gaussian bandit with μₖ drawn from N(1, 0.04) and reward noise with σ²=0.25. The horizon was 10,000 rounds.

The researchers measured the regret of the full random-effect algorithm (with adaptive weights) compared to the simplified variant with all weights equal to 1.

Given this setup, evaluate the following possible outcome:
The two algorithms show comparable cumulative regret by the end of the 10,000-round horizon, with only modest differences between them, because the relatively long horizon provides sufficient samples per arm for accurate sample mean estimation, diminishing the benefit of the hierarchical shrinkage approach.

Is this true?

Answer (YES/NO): NO